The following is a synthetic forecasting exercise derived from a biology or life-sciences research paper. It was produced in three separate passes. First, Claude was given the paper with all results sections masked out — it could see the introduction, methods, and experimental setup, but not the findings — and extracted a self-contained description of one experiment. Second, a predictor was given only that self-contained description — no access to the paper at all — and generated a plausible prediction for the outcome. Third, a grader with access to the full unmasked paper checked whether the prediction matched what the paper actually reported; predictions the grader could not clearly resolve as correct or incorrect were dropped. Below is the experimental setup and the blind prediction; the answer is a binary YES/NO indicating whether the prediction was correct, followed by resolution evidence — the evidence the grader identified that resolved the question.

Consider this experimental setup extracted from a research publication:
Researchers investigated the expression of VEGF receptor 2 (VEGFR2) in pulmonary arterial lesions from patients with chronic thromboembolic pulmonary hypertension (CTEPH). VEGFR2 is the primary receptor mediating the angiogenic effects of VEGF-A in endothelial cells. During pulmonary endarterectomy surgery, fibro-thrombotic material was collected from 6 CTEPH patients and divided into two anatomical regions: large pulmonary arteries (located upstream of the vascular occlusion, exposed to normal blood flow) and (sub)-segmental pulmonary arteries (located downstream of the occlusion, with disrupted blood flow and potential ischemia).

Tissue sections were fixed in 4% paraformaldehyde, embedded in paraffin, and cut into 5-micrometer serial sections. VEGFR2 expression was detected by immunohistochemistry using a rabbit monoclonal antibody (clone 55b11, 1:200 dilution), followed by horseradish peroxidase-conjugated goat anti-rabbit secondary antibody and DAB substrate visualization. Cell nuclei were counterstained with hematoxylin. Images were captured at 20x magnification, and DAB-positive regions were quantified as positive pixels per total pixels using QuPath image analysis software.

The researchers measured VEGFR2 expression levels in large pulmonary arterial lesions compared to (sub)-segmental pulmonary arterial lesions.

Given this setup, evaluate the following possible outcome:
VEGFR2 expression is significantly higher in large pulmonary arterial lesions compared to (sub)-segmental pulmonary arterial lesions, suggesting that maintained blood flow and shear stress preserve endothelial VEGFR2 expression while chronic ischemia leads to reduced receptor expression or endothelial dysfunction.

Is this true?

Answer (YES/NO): NO